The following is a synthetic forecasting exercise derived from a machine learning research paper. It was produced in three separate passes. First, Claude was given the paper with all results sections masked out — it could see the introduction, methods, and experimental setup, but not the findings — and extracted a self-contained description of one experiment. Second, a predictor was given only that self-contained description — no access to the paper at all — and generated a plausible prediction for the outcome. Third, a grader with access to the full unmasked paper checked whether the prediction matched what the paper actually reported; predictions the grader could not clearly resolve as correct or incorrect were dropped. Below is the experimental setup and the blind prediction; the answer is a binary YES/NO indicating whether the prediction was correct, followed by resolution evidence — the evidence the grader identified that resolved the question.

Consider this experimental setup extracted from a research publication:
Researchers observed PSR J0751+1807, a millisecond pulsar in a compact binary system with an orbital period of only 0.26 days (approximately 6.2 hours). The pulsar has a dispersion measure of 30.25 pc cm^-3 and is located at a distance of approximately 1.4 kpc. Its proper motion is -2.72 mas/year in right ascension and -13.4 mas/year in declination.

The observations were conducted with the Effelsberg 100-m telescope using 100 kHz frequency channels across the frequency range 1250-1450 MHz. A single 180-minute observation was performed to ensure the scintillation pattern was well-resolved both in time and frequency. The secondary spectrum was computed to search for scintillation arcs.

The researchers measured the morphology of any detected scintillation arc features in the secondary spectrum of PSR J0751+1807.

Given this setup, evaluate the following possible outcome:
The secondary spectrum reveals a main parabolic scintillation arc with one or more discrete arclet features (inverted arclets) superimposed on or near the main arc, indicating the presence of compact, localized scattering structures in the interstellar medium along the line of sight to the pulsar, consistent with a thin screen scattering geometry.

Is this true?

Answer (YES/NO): NO